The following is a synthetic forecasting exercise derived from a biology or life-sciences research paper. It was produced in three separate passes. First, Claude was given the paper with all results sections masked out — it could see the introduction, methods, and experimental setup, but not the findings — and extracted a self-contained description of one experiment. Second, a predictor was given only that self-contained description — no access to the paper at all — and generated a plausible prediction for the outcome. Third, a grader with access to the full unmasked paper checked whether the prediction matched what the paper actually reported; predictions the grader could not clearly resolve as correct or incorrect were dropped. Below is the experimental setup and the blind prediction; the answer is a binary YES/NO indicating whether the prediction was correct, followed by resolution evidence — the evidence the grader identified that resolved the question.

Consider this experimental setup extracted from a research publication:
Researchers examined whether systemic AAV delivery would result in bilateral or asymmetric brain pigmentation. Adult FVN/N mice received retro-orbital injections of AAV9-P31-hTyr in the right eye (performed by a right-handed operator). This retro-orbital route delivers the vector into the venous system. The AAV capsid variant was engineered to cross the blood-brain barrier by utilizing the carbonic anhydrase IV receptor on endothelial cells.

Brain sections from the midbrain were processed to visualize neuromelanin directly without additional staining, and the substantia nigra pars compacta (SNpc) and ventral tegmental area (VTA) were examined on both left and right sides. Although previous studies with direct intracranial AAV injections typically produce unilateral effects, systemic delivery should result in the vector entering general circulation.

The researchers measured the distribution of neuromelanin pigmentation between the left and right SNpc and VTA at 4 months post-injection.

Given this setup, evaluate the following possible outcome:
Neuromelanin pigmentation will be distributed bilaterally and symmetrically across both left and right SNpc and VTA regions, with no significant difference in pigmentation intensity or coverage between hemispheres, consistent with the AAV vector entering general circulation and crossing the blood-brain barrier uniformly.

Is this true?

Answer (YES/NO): YES